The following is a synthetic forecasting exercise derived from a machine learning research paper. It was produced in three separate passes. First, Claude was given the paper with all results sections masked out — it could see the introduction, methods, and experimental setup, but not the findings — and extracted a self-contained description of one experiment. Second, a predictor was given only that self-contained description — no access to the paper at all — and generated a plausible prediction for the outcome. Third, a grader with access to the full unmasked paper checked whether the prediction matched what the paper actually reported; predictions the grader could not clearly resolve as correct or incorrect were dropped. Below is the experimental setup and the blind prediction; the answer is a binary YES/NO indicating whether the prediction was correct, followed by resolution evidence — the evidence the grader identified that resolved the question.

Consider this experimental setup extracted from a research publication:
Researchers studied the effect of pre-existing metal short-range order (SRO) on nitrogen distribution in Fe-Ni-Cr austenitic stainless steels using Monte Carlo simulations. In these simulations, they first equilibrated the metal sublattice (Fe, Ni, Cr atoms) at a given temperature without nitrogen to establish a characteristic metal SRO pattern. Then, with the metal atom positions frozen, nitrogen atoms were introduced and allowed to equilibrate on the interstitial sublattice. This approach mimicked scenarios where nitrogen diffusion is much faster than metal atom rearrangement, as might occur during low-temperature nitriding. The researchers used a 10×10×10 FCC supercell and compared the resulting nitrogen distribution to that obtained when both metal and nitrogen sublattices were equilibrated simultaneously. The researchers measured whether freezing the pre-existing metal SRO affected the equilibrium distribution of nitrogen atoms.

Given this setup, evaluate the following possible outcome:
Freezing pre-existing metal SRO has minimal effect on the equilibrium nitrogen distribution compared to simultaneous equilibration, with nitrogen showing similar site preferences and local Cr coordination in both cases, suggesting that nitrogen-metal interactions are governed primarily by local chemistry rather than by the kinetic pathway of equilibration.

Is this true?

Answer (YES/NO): NO